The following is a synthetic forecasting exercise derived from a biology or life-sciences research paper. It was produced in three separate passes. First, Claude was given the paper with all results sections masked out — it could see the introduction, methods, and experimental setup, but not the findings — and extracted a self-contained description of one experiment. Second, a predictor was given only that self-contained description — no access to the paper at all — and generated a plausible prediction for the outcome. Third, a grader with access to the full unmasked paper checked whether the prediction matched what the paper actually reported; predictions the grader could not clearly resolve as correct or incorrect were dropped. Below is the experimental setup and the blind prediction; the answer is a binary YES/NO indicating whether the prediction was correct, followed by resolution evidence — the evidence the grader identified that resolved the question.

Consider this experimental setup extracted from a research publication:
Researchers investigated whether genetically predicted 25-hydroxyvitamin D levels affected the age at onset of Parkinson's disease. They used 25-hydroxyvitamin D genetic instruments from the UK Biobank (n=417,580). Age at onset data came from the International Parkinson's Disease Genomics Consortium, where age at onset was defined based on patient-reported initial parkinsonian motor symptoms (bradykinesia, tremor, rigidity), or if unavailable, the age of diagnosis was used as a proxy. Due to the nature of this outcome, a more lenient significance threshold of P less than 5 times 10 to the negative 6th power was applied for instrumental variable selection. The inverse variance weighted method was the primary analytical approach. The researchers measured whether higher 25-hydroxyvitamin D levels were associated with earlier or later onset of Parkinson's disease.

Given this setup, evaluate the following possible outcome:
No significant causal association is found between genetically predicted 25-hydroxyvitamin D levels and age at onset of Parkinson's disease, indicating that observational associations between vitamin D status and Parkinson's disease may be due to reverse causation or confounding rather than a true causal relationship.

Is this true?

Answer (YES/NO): YES